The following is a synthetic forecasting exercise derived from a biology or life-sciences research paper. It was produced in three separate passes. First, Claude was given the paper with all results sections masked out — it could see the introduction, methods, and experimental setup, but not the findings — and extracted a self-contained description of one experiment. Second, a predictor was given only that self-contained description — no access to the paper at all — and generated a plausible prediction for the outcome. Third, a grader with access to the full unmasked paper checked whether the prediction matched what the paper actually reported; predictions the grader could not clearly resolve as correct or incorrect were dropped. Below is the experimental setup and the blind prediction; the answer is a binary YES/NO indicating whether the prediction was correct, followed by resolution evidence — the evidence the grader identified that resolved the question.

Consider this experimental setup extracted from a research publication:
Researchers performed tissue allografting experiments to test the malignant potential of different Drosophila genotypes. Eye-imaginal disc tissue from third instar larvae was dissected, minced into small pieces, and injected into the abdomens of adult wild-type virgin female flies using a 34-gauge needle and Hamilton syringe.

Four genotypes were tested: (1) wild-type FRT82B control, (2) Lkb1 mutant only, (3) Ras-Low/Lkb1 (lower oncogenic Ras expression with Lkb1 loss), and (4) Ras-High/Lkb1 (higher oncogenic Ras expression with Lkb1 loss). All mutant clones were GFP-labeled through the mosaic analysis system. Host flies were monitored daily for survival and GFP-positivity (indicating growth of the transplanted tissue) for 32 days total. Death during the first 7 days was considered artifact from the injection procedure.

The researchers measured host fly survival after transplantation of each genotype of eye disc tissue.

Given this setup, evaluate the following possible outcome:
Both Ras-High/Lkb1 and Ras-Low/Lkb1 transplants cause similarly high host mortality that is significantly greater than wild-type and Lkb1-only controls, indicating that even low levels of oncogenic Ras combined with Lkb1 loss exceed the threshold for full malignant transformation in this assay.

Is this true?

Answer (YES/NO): NO